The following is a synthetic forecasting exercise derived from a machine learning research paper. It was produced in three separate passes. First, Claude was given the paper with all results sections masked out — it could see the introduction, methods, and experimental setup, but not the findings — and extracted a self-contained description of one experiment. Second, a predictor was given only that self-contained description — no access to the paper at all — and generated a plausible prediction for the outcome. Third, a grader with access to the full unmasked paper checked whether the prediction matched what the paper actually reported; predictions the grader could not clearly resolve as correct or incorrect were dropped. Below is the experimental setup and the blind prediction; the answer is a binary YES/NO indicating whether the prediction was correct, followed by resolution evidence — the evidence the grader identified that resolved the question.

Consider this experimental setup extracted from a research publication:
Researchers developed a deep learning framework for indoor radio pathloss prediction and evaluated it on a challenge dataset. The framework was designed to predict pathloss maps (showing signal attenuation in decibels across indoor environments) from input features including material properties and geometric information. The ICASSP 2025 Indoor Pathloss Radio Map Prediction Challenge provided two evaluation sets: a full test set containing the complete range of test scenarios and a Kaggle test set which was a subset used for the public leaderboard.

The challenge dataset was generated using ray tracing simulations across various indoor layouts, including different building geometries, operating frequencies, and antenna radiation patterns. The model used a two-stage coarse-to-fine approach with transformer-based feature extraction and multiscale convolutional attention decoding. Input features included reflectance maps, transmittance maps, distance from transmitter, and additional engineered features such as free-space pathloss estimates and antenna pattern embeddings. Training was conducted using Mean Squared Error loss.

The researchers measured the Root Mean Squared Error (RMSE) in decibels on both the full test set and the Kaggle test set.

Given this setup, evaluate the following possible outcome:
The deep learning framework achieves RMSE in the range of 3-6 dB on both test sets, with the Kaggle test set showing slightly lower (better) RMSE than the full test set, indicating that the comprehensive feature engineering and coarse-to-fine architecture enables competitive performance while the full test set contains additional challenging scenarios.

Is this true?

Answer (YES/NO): NO